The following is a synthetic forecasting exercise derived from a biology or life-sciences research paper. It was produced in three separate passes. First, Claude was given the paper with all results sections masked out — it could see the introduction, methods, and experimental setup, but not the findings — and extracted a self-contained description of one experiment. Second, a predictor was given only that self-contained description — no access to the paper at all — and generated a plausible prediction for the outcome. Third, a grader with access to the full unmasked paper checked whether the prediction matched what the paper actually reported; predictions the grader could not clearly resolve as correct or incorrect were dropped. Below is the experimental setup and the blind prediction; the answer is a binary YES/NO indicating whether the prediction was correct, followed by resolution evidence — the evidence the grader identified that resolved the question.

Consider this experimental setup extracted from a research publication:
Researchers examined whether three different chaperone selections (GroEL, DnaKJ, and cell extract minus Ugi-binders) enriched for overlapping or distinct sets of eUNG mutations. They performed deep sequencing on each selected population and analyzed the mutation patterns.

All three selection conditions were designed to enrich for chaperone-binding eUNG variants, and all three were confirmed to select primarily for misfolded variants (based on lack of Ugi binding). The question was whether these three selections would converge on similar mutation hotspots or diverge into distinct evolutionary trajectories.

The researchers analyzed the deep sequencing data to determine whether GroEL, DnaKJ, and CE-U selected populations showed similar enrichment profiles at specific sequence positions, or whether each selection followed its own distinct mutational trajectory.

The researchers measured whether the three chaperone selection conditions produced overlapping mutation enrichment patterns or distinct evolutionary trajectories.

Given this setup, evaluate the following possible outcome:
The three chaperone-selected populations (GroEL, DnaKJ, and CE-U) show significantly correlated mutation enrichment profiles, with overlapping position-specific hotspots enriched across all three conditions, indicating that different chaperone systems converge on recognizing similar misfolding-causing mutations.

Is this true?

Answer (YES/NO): YES